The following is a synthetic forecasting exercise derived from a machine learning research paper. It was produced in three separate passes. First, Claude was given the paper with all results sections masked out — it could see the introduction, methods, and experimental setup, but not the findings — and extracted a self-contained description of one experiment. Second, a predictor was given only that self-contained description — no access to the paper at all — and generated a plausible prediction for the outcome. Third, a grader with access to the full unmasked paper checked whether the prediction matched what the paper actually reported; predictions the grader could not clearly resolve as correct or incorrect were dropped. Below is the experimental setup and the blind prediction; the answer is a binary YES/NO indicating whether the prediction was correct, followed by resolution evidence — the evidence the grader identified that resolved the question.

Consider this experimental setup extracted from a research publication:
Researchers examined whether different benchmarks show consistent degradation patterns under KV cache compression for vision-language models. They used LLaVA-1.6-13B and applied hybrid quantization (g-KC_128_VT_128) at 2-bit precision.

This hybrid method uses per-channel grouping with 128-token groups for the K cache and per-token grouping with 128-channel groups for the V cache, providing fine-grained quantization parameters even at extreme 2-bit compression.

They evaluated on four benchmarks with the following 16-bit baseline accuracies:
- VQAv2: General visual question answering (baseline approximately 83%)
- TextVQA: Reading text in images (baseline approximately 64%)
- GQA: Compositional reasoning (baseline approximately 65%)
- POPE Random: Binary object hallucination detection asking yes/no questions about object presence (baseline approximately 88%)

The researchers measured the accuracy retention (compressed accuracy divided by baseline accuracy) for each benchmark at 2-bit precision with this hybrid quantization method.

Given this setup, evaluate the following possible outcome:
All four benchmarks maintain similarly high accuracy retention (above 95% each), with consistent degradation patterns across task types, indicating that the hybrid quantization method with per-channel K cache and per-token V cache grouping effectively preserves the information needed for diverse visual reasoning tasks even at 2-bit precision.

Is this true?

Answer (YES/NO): YES